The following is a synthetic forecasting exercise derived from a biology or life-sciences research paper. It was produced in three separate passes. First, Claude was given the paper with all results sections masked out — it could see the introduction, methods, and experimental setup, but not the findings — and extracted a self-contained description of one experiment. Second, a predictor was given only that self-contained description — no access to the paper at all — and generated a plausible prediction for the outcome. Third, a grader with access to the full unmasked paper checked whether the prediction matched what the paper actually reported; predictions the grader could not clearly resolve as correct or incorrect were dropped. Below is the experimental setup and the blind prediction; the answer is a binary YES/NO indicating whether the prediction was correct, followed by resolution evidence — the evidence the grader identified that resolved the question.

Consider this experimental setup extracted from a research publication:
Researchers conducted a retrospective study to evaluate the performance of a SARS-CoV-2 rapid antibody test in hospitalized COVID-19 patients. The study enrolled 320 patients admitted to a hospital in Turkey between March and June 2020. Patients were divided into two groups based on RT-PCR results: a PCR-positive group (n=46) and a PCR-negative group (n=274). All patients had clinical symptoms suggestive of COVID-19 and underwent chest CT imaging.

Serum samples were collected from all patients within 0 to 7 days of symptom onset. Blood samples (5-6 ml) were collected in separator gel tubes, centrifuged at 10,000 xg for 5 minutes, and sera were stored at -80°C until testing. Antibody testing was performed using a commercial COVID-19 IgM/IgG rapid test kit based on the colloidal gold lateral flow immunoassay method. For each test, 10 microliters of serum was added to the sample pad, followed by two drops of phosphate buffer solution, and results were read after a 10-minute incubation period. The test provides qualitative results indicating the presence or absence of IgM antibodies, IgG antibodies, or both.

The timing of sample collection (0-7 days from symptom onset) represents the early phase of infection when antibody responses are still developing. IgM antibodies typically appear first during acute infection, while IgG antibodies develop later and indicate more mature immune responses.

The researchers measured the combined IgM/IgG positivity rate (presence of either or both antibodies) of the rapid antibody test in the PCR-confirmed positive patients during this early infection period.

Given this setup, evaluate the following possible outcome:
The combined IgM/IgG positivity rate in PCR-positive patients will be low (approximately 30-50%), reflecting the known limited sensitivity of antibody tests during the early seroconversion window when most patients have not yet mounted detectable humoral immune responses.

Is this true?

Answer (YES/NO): YES